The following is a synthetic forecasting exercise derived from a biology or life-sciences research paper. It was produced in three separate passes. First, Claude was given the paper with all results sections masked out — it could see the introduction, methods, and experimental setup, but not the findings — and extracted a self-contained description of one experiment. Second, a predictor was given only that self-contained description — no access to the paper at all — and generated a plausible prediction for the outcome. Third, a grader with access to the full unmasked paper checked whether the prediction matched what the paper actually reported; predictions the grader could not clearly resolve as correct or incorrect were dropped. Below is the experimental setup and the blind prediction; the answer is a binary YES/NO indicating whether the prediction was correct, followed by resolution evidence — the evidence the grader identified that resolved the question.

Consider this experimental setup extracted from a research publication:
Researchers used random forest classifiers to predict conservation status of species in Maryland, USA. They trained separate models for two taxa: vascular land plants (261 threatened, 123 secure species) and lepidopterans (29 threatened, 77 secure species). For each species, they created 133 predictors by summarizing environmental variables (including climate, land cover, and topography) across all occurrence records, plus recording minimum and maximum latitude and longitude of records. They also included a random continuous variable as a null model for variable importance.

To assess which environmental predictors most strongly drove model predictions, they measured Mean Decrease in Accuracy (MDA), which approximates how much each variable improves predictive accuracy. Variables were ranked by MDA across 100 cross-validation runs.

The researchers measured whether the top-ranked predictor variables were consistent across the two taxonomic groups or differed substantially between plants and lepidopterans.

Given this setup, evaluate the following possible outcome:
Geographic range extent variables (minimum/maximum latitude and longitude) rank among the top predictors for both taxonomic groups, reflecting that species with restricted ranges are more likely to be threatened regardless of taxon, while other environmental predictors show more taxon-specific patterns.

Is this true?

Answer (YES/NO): NO